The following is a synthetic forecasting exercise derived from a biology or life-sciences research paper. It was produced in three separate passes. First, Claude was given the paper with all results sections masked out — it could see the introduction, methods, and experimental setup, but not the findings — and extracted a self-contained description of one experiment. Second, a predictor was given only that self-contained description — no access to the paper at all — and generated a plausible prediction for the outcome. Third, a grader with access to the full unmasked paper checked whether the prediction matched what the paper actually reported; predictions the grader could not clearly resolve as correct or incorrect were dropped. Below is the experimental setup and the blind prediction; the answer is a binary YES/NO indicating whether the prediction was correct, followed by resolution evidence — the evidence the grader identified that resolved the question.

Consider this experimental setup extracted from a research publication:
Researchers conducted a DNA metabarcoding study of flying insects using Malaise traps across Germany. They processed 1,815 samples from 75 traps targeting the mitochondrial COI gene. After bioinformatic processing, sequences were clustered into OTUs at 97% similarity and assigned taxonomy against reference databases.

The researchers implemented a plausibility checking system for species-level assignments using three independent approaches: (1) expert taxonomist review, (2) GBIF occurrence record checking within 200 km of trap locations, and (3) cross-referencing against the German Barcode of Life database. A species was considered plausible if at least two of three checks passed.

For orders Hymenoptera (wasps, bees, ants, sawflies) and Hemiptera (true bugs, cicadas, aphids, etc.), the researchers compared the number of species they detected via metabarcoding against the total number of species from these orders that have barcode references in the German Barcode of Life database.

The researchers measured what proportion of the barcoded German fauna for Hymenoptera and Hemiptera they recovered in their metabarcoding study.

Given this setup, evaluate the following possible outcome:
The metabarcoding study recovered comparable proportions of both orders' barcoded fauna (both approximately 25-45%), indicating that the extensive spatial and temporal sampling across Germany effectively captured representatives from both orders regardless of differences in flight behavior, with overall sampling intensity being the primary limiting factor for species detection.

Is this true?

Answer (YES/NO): NO